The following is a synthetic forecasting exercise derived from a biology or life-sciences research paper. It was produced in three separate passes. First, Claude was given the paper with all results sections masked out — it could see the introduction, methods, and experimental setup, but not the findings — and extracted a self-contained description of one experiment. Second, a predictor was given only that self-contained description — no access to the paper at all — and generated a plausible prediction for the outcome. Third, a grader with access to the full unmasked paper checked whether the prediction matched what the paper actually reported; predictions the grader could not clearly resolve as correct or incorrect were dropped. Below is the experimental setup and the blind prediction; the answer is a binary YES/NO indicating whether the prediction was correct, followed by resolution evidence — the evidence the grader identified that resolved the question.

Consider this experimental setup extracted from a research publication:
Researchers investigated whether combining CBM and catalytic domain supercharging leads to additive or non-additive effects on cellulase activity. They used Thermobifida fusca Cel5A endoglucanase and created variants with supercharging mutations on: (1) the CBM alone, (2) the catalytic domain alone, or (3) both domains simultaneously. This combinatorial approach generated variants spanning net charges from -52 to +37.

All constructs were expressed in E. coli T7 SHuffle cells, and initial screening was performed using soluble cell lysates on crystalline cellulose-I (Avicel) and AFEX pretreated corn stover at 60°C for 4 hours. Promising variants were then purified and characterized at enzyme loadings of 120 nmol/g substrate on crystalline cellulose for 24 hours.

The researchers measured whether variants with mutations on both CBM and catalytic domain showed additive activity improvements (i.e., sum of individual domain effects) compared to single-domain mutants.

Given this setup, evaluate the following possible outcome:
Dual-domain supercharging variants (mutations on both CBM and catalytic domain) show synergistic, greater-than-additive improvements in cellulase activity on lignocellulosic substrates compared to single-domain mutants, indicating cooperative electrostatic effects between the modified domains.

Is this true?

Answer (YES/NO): NO